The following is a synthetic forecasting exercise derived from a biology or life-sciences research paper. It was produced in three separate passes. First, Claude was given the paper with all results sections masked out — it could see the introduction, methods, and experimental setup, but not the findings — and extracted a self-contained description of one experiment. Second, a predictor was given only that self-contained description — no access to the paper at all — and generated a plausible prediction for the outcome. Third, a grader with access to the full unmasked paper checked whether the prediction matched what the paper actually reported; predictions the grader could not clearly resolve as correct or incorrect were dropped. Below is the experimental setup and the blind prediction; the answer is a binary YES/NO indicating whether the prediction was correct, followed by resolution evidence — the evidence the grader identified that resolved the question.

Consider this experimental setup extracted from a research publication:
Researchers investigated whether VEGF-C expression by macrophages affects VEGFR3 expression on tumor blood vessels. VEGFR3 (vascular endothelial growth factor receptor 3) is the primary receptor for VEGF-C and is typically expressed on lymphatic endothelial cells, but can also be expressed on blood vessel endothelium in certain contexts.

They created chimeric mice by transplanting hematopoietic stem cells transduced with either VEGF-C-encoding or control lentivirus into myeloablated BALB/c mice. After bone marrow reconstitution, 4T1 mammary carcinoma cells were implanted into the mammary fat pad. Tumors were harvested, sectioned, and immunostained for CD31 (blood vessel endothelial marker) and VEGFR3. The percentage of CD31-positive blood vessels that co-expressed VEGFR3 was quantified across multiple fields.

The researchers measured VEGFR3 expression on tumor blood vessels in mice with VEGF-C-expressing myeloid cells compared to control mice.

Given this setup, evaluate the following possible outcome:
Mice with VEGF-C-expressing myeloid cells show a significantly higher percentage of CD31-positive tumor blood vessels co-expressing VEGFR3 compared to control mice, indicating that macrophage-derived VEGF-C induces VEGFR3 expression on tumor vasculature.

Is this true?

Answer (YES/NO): YES